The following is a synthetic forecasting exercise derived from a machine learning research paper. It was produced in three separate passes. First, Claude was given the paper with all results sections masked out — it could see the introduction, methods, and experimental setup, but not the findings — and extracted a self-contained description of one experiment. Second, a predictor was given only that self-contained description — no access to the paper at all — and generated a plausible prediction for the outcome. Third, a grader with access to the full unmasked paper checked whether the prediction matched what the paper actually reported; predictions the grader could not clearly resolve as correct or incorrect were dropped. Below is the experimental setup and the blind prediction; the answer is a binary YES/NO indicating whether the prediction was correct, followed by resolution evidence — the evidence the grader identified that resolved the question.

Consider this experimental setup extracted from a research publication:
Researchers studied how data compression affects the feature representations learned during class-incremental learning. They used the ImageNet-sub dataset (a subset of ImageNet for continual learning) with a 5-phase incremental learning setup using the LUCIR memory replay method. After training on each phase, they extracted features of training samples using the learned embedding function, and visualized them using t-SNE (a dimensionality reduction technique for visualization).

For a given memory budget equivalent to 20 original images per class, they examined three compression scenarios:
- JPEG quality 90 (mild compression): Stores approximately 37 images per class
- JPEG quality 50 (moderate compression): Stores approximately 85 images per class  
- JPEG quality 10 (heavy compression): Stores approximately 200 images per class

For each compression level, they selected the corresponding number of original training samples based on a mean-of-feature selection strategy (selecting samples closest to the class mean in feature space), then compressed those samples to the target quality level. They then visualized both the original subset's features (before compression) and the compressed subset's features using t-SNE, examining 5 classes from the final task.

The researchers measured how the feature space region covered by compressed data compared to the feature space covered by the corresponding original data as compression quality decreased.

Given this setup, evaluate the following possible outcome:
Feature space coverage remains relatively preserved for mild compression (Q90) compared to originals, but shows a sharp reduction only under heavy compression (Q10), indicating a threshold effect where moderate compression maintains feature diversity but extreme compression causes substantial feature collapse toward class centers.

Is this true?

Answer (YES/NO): NO